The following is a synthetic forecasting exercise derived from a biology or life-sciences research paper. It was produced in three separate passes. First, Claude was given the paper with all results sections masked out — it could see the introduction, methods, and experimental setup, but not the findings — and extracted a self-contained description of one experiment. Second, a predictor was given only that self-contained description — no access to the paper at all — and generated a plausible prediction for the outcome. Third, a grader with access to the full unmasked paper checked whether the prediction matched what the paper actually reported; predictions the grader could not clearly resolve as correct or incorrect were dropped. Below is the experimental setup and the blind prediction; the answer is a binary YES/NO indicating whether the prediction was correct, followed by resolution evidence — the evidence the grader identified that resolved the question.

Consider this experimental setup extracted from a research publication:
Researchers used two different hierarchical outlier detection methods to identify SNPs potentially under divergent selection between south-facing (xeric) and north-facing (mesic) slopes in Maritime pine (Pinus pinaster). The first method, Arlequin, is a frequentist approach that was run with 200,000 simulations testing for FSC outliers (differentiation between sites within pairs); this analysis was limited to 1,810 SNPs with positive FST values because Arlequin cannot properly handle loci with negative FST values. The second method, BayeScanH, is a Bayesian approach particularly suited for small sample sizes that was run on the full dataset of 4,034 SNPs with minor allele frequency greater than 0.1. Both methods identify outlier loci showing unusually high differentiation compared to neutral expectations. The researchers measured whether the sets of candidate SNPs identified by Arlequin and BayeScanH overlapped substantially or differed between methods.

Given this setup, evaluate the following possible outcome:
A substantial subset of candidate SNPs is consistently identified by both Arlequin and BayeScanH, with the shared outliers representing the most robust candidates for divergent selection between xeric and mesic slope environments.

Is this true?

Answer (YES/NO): NO